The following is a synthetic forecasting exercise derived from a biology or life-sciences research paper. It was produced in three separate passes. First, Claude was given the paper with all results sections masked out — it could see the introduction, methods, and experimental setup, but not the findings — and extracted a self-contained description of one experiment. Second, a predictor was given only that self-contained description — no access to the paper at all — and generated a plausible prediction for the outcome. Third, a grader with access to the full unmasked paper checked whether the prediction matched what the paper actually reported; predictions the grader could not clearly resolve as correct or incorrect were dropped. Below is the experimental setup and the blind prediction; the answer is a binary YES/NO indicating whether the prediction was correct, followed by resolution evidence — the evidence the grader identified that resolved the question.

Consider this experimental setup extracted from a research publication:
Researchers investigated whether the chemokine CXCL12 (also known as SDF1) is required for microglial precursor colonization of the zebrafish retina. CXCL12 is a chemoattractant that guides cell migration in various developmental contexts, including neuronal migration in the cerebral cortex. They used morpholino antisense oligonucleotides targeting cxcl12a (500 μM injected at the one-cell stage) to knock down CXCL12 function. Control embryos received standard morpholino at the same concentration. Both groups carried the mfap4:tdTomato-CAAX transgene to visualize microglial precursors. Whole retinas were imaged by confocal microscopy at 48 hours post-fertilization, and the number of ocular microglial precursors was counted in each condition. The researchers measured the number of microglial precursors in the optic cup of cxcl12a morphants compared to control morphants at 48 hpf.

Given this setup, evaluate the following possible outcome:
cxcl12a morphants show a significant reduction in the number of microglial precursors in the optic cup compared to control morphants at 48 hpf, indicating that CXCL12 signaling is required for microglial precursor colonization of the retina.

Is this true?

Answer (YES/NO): NO